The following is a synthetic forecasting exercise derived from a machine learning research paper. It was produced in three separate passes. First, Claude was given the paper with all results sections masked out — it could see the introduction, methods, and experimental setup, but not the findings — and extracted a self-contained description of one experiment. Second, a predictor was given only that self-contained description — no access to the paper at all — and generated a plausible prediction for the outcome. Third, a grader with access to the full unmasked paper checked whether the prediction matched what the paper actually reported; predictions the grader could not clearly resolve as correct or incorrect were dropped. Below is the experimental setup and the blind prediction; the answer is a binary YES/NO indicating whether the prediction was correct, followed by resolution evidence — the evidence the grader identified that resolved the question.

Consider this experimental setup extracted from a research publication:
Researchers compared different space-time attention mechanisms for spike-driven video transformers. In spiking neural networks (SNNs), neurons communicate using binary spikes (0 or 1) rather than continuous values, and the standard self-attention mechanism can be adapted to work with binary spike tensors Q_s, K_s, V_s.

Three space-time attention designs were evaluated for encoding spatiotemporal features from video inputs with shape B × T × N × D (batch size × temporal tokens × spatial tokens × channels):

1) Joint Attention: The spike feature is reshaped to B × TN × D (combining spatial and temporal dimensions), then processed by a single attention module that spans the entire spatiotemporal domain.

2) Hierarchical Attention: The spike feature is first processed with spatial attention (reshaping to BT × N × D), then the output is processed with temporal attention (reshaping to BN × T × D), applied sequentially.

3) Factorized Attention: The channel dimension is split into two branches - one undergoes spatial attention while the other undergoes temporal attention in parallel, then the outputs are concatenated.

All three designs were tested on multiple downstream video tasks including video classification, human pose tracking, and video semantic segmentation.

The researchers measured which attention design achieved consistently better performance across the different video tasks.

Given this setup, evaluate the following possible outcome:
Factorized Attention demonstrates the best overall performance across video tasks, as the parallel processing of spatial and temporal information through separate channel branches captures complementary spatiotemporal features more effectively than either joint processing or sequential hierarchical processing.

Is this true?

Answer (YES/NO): NO